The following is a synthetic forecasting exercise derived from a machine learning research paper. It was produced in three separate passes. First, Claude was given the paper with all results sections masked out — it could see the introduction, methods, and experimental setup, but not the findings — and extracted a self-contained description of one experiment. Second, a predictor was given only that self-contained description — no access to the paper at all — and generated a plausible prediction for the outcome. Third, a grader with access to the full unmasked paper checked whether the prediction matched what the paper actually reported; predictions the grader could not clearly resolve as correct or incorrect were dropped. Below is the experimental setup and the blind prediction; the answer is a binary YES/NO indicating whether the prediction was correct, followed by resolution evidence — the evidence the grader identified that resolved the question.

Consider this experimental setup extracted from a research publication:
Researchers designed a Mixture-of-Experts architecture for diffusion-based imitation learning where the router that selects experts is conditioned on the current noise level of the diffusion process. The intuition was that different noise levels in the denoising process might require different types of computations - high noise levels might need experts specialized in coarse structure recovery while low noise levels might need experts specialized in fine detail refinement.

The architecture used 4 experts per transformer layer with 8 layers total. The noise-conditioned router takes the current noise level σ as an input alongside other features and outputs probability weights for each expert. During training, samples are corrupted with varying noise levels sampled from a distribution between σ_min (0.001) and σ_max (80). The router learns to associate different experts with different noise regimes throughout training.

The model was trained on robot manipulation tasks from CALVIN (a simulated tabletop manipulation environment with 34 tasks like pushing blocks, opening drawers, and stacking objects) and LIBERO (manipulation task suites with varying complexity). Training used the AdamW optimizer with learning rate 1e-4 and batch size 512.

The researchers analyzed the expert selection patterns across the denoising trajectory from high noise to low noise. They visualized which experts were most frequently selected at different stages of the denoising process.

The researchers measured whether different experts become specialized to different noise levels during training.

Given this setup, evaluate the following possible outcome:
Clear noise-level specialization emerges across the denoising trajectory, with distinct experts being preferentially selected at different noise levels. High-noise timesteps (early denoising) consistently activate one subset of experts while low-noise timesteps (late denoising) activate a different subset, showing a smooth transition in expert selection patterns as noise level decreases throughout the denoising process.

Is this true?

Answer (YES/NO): YES